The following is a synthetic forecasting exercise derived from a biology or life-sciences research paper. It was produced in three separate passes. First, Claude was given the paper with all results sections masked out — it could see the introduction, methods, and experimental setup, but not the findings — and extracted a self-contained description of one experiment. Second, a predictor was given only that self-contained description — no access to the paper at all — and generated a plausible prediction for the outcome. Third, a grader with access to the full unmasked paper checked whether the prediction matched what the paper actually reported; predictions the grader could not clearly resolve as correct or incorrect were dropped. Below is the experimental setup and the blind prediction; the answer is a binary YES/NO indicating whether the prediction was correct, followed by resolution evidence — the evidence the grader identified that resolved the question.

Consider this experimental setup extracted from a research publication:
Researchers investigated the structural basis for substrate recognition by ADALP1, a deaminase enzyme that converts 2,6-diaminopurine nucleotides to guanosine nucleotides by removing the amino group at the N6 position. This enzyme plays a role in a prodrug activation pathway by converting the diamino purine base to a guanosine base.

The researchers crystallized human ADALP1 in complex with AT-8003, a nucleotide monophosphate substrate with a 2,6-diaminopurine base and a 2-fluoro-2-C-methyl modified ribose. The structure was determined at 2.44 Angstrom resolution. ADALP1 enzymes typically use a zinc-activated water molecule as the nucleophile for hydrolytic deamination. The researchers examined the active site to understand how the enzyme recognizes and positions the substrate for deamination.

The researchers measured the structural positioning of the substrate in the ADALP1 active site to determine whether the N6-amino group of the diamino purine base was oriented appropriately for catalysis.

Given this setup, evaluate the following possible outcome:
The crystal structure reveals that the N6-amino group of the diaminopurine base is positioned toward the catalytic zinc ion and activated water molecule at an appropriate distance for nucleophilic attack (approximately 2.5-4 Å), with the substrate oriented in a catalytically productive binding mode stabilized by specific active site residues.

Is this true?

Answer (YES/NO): NO